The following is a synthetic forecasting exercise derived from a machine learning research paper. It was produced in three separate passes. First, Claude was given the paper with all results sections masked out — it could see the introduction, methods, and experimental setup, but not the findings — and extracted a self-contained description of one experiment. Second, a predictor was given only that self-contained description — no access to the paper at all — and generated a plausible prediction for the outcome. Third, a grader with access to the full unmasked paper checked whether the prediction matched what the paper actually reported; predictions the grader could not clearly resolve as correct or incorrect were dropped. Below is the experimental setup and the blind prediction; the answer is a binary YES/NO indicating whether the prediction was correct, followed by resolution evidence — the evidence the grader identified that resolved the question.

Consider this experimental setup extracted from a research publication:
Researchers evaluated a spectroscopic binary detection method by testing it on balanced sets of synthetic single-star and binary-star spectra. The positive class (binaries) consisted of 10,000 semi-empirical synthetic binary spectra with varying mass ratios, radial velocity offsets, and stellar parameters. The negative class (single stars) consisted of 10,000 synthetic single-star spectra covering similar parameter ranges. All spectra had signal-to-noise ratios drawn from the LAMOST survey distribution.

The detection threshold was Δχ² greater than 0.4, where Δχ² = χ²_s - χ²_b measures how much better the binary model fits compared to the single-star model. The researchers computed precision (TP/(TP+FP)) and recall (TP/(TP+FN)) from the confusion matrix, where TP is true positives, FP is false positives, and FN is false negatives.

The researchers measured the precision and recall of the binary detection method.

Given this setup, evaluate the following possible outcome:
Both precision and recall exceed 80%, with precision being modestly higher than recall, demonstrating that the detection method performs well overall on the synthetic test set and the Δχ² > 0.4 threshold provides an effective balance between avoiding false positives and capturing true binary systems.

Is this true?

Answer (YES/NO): NO